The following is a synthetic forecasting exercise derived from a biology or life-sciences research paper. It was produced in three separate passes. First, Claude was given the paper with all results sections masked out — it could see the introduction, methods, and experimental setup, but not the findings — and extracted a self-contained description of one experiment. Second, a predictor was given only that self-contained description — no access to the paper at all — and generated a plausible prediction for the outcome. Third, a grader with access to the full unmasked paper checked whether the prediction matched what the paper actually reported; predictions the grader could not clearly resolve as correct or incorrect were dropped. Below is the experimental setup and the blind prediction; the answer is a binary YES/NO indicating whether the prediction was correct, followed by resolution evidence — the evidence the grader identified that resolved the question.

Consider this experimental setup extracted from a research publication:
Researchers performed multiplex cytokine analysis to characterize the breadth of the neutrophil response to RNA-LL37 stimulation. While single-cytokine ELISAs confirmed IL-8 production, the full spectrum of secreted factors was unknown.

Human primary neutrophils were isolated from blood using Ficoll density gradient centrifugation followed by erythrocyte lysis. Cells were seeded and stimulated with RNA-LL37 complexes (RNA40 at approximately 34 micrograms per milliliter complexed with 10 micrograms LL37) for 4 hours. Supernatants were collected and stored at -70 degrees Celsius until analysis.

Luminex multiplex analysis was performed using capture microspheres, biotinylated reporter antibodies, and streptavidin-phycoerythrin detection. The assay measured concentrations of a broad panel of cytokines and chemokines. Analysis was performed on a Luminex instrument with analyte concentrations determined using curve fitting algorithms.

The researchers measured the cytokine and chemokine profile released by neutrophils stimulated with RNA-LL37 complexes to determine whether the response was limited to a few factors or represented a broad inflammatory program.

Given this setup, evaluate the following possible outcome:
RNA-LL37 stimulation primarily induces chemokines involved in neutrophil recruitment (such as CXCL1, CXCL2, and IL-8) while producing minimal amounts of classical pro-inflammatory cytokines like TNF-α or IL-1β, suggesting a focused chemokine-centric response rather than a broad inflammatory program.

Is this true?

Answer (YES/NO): NO